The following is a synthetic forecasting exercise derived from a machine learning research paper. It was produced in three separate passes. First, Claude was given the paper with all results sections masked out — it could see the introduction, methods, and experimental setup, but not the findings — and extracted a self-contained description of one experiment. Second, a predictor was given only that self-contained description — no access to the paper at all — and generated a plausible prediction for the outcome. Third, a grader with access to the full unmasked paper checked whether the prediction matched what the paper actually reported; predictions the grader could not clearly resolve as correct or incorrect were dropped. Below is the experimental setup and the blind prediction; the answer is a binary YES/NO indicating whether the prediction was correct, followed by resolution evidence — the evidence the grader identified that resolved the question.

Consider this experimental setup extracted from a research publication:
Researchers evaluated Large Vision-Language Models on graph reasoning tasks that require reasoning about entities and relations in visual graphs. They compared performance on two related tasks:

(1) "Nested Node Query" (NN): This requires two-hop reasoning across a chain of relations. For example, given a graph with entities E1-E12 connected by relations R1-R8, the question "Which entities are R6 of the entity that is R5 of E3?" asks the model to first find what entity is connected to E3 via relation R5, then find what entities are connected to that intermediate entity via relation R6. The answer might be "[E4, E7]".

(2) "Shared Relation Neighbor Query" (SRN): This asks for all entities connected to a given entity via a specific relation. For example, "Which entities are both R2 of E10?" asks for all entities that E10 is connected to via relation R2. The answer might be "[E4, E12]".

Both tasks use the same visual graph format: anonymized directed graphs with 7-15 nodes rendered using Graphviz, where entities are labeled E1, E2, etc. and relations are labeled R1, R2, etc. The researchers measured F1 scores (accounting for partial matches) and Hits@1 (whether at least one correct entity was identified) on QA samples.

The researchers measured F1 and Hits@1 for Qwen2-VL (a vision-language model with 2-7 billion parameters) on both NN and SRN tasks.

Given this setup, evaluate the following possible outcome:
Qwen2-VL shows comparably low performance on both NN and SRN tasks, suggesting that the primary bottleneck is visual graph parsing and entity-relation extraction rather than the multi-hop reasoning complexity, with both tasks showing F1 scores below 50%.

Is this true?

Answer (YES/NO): NO